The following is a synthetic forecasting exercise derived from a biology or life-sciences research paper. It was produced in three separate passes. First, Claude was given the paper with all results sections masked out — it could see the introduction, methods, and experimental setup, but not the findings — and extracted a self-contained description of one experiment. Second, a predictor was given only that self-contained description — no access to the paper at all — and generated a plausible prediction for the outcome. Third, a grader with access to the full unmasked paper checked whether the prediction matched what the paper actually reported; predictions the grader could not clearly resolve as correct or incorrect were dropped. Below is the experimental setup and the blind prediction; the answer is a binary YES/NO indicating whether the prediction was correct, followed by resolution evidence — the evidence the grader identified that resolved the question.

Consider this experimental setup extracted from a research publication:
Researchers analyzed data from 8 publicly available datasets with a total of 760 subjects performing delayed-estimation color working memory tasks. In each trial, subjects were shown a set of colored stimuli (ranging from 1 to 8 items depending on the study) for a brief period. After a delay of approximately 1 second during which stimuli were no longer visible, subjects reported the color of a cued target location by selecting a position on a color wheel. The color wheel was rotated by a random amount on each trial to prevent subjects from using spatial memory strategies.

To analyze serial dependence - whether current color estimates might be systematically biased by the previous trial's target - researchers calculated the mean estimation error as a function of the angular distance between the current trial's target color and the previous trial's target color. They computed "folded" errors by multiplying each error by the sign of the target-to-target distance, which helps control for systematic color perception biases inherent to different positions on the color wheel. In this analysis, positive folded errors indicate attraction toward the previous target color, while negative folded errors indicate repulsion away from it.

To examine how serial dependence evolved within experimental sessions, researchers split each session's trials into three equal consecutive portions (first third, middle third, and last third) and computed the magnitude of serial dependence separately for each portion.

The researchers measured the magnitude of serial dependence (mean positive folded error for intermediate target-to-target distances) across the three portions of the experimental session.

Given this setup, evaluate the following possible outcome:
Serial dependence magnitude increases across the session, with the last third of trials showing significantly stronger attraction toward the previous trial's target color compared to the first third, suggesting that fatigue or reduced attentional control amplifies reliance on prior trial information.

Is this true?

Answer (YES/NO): NO